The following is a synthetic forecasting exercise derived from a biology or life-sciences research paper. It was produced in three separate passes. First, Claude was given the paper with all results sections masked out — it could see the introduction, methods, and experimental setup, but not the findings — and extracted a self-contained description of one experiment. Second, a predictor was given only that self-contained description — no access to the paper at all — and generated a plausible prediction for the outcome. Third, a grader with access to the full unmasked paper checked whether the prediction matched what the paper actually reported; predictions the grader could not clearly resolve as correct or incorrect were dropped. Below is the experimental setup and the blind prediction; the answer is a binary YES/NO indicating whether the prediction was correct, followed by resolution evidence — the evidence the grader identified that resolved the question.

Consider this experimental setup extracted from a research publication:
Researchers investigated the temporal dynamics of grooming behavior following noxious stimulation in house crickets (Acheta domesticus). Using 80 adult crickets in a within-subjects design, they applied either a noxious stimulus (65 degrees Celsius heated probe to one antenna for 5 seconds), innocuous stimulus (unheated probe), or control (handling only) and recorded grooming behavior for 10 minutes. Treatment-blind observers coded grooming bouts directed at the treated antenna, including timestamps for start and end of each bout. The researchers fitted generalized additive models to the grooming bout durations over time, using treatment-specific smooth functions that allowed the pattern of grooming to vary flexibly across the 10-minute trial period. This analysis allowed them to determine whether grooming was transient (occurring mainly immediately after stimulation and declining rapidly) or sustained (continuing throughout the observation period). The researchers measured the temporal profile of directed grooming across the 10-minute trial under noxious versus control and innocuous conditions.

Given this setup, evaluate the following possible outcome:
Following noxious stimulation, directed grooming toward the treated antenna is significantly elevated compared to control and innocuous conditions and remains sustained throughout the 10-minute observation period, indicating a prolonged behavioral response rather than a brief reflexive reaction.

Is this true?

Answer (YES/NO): NO